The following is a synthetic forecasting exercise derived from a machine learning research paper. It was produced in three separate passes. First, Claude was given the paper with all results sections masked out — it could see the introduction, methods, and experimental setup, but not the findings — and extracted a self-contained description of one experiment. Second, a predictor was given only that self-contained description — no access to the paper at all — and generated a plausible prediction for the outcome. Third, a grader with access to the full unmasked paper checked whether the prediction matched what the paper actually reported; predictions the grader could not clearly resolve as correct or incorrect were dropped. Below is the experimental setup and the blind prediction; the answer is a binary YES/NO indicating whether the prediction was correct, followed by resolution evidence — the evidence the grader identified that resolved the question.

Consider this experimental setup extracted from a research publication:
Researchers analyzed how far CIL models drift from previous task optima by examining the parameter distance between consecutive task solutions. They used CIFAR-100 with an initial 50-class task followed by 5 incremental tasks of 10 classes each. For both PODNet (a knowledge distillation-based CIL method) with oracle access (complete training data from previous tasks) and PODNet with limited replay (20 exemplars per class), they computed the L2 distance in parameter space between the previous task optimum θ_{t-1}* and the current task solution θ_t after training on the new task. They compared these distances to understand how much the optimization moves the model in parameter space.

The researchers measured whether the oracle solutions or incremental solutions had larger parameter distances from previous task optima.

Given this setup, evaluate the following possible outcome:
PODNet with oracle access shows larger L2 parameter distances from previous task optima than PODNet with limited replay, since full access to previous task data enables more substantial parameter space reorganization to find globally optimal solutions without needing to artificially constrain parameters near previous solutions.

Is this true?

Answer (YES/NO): NO